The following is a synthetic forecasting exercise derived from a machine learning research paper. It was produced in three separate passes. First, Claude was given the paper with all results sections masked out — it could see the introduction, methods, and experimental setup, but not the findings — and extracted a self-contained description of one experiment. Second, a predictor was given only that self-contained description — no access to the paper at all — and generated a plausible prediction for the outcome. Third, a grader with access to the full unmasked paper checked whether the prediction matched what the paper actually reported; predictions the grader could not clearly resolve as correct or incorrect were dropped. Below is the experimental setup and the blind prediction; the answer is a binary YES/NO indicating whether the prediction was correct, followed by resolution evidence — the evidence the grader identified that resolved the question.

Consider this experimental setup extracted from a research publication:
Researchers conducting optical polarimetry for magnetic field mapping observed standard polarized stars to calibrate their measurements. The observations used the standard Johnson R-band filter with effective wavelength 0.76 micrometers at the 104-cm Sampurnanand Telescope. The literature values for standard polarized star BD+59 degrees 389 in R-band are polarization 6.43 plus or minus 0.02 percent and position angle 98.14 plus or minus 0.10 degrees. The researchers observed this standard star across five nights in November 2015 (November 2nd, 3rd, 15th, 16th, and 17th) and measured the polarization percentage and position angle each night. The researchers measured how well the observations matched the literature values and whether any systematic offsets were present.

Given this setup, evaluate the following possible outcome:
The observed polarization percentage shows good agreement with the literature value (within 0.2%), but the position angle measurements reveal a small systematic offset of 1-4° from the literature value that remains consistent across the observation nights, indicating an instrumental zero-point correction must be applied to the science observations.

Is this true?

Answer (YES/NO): NO